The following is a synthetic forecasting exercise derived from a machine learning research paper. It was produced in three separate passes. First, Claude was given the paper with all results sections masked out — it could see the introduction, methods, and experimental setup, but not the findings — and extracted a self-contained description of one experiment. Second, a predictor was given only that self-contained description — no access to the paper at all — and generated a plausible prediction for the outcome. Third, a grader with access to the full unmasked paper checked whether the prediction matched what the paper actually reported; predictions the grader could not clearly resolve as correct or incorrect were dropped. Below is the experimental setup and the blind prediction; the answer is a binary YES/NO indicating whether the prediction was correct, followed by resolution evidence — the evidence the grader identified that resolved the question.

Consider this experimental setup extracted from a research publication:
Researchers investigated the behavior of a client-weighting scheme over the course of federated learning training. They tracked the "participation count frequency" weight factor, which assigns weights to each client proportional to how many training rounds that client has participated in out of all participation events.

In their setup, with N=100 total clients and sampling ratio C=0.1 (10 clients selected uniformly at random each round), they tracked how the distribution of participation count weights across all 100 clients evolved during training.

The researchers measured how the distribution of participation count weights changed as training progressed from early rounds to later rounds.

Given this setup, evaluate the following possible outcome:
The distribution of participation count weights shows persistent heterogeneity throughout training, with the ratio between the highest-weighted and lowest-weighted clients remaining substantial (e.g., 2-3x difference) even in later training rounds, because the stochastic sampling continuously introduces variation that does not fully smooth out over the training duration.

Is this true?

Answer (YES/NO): NO